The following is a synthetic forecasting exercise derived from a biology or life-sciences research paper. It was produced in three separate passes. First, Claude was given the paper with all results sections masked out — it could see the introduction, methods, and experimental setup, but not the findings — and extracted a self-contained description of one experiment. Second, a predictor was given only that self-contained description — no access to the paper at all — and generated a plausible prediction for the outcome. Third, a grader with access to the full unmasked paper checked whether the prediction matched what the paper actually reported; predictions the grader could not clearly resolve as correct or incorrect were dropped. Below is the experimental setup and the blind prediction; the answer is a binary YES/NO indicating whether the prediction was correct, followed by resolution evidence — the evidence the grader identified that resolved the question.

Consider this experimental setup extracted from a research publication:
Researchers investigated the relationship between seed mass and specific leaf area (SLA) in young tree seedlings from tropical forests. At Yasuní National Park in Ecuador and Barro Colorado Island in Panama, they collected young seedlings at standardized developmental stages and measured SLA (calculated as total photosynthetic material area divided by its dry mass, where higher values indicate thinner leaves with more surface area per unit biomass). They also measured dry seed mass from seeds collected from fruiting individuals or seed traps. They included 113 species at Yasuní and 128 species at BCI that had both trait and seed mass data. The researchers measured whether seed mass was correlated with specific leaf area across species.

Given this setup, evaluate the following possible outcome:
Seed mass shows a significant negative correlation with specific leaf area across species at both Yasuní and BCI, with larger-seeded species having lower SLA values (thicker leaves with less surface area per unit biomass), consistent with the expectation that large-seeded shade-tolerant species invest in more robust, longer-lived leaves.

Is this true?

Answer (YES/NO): YES